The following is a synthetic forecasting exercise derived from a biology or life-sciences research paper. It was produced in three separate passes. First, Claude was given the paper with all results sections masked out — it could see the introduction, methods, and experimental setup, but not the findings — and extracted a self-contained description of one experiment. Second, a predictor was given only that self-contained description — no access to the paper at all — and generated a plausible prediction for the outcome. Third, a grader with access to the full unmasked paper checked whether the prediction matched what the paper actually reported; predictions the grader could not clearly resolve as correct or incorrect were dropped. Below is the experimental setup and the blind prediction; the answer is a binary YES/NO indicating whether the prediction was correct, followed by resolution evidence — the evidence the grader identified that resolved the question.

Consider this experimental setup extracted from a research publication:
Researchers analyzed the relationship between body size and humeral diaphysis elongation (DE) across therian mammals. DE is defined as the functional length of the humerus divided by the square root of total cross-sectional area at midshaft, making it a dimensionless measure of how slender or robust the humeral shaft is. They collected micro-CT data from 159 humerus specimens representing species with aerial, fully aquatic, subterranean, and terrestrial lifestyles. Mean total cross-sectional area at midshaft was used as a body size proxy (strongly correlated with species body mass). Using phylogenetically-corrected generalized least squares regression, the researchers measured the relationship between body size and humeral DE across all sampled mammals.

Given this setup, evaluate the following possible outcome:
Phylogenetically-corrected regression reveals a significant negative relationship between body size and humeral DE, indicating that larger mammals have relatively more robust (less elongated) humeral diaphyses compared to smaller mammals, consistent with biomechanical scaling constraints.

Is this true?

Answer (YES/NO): YES